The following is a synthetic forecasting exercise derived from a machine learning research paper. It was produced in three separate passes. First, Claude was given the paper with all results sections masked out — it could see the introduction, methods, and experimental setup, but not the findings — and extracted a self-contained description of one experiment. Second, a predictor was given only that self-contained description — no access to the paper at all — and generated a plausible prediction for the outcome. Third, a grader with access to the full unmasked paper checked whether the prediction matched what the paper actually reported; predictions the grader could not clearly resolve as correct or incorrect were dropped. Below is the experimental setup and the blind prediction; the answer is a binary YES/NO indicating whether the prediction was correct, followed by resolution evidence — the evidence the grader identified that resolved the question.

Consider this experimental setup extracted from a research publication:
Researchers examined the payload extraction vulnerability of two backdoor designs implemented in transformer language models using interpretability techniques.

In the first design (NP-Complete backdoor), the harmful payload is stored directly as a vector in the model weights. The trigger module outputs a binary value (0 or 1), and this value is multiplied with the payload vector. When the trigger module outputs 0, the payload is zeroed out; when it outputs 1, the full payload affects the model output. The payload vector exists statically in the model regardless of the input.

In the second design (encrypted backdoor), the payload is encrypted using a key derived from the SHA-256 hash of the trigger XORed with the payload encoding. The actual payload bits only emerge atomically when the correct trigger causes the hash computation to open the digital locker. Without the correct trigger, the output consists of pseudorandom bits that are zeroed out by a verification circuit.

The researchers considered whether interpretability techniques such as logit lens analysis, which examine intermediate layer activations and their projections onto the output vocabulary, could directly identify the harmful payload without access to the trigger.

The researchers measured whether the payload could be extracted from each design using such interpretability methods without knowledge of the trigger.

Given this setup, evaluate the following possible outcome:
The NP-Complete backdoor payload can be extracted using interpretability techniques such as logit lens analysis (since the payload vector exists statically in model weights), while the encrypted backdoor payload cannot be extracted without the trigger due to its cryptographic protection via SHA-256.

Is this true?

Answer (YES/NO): YES